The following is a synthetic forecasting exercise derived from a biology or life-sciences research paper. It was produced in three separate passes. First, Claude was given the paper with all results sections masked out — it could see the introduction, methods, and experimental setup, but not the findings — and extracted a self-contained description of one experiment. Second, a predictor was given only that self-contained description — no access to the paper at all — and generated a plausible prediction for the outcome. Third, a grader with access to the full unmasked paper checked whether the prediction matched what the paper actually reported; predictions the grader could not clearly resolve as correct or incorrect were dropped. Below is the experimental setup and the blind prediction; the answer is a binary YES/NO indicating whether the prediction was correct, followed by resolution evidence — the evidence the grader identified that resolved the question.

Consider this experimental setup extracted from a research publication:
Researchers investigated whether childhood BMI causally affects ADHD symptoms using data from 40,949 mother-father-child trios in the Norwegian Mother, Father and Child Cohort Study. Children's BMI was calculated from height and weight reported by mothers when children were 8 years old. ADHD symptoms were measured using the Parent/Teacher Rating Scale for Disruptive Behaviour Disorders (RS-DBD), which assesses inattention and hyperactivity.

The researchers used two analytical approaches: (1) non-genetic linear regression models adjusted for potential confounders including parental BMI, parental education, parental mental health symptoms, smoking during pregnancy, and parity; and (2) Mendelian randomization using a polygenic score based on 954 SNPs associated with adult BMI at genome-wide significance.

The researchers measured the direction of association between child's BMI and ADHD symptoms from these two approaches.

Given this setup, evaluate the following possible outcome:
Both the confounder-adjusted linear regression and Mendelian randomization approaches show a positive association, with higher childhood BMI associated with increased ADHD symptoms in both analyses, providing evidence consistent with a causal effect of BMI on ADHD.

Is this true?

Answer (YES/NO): NO